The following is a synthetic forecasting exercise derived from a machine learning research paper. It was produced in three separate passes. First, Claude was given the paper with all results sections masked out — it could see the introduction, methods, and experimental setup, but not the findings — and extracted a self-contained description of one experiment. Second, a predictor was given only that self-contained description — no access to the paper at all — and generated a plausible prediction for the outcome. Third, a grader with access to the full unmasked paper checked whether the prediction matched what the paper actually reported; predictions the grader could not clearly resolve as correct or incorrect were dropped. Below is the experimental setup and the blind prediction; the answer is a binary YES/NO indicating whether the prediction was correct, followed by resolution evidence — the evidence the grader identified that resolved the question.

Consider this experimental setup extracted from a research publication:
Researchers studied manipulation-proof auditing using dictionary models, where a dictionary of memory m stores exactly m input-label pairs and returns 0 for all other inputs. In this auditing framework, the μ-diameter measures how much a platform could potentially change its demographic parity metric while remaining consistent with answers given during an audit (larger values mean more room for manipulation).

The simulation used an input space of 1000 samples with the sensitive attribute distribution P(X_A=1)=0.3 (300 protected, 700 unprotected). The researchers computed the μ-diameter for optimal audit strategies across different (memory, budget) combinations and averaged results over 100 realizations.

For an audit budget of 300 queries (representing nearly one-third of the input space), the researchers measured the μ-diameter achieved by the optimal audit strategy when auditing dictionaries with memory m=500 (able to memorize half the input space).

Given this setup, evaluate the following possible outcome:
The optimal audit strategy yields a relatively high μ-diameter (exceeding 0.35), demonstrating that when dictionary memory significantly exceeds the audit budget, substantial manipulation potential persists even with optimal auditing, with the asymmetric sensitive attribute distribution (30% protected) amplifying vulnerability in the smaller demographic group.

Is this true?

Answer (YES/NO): YES